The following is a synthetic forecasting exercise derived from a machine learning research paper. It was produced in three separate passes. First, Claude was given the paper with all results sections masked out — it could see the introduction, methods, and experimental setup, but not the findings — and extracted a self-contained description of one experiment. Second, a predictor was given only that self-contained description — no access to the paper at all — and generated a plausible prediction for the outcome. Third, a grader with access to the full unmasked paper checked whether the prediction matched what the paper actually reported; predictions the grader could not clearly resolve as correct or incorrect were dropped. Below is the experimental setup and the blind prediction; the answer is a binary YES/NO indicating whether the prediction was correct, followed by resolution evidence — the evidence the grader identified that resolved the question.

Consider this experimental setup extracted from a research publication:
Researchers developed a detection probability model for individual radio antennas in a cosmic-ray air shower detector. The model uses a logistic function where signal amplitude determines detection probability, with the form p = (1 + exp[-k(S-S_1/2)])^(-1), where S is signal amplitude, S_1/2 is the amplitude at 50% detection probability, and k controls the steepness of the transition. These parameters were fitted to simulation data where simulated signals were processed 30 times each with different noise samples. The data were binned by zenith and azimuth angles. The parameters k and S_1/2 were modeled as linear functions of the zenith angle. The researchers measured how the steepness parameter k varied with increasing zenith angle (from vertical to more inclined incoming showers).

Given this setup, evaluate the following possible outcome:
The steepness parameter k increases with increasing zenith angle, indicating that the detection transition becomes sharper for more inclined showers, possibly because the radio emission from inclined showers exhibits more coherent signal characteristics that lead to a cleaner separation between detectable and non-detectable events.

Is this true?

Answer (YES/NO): NO